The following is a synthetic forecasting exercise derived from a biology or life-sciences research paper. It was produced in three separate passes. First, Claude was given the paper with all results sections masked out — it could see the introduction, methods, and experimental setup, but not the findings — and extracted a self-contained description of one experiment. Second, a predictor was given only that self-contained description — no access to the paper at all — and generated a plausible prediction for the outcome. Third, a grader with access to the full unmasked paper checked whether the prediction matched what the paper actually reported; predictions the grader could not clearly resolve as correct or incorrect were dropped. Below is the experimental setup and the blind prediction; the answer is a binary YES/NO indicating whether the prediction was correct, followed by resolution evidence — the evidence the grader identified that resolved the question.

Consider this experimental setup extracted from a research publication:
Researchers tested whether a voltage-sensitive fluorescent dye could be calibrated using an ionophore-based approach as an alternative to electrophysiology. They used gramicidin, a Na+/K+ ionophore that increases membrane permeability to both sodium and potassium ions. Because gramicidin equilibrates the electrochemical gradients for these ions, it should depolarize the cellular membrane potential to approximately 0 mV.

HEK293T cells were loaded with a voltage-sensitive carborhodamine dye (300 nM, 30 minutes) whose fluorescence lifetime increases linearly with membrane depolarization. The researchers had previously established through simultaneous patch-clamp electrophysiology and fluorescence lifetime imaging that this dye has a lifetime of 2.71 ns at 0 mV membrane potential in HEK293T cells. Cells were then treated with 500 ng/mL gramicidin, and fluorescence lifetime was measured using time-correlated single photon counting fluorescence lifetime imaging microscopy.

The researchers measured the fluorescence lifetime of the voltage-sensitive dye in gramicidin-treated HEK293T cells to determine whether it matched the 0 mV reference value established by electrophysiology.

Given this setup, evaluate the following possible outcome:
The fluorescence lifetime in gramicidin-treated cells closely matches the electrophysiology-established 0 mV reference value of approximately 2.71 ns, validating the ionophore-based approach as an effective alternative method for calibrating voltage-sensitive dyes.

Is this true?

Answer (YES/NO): YES